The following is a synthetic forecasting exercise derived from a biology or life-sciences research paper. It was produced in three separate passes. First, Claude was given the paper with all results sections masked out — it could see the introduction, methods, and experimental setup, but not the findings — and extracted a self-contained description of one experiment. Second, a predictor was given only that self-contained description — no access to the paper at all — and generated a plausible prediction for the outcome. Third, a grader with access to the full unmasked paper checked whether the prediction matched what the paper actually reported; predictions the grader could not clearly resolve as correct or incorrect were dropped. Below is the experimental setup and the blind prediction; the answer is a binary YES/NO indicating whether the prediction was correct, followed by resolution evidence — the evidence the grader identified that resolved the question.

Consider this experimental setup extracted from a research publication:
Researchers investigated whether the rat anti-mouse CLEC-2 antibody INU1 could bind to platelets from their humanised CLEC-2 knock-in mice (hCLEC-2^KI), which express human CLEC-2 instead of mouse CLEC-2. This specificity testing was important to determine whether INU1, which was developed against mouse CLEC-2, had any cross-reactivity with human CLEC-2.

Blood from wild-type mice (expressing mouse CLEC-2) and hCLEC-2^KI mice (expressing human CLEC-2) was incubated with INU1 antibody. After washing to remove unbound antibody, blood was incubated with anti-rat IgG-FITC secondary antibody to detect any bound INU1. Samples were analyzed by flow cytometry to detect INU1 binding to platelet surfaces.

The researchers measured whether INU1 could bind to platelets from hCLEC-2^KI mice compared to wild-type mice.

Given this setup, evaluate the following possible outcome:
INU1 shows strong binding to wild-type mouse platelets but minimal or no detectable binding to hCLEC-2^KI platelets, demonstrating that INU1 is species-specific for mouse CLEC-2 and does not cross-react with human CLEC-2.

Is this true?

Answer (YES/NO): YES